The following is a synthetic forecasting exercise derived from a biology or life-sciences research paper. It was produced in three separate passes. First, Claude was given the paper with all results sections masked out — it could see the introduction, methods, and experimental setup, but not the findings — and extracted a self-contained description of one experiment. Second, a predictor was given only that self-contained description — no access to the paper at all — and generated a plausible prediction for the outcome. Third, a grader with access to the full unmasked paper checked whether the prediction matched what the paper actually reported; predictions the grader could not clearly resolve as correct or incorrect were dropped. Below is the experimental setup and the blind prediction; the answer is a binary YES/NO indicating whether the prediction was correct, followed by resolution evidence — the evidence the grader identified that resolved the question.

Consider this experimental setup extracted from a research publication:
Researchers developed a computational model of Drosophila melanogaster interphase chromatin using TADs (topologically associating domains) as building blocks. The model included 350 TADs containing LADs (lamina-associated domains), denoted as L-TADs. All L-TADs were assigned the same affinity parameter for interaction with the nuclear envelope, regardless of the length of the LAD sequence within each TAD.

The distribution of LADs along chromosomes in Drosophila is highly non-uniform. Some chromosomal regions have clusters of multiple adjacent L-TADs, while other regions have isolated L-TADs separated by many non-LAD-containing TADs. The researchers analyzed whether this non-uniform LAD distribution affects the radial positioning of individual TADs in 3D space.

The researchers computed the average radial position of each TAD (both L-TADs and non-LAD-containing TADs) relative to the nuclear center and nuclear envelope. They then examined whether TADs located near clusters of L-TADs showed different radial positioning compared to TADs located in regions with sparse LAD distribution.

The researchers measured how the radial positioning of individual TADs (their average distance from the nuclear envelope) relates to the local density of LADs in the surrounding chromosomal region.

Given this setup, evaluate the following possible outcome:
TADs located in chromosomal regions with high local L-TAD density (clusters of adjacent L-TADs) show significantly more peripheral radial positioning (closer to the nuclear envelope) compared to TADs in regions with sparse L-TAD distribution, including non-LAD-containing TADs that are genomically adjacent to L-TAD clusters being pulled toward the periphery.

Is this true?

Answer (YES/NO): YES